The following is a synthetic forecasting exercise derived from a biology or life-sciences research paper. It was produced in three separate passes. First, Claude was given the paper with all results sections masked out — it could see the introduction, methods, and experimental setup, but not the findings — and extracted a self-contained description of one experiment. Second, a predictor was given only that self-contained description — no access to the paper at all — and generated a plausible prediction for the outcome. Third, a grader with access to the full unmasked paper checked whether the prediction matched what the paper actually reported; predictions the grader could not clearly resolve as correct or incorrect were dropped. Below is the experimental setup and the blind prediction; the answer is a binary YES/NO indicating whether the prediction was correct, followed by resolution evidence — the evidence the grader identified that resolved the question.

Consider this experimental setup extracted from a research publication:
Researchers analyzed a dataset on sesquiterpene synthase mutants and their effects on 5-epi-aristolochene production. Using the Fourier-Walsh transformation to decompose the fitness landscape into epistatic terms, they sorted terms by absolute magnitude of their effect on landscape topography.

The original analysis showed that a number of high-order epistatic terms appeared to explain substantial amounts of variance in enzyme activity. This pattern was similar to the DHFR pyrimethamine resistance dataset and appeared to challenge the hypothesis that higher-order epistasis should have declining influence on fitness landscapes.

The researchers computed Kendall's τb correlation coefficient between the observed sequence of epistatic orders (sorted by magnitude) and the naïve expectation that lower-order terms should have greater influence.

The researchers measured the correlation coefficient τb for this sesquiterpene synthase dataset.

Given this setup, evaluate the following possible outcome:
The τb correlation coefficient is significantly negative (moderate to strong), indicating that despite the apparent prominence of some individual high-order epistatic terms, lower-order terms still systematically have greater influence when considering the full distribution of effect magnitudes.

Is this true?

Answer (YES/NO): NO